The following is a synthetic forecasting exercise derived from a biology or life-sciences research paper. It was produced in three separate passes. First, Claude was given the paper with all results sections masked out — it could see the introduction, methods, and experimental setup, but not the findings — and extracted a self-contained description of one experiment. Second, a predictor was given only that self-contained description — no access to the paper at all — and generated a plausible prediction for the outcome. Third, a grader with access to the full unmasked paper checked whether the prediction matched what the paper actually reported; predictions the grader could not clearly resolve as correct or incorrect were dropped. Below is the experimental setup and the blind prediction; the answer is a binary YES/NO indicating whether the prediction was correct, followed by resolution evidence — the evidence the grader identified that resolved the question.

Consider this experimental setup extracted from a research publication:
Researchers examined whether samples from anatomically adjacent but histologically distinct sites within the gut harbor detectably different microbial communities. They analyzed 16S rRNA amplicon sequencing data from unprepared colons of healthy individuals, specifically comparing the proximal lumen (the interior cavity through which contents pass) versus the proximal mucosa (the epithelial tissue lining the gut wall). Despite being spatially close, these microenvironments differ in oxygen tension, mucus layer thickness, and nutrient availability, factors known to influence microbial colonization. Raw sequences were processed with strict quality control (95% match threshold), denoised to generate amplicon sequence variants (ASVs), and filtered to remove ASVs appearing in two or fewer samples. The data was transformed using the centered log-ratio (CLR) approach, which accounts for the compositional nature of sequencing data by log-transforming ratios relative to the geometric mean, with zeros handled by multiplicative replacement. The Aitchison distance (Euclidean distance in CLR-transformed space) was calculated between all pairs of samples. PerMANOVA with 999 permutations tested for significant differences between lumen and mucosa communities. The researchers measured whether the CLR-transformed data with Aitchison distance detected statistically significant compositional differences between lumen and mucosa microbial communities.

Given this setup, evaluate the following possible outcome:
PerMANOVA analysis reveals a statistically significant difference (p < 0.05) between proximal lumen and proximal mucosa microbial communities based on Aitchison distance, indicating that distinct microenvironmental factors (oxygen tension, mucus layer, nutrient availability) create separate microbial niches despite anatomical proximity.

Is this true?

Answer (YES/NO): YES